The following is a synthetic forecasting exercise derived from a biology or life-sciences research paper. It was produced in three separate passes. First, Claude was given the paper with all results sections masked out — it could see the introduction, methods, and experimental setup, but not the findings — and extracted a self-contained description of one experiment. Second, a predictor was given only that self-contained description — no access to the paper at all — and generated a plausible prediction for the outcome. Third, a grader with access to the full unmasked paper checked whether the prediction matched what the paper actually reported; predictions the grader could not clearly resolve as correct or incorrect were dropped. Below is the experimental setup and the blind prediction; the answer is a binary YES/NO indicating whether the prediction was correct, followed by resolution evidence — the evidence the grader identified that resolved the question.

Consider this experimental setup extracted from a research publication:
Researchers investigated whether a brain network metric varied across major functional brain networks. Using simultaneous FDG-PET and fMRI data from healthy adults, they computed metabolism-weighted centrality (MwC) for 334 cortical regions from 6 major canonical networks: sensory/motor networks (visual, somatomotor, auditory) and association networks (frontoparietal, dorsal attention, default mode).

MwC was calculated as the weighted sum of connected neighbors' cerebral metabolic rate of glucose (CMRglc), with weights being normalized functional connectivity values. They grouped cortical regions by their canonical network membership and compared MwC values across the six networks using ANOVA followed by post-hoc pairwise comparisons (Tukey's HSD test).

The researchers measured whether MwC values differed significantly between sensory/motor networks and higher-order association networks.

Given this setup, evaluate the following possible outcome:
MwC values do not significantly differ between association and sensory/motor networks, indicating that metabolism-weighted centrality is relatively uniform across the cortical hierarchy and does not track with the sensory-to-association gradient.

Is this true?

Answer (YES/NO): NO